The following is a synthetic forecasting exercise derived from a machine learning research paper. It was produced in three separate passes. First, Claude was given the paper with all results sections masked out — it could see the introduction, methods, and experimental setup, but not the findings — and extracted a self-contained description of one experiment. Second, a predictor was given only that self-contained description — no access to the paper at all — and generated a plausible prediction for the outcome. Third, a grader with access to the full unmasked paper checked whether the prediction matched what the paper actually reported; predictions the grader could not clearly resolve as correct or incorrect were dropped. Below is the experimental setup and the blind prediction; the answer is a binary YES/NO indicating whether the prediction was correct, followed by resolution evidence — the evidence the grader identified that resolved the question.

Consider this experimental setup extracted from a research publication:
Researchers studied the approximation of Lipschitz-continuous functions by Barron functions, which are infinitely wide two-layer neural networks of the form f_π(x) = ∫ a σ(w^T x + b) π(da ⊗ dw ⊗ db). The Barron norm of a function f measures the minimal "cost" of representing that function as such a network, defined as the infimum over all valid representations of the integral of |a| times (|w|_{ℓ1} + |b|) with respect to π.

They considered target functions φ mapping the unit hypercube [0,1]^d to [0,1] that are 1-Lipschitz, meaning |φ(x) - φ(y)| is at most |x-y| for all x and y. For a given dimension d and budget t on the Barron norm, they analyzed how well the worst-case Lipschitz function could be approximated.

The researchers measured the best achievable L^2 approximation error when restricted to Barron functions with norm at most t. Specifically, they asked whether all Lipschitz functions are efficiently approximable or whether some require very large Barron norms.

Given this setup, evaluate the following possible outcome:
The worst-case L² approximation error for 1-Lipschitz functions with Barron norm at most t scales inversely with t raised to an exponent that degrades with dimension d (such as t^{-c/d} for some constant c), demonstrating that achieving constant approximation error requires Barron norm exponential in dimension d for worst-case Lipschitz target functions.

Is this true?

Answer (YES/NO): YES